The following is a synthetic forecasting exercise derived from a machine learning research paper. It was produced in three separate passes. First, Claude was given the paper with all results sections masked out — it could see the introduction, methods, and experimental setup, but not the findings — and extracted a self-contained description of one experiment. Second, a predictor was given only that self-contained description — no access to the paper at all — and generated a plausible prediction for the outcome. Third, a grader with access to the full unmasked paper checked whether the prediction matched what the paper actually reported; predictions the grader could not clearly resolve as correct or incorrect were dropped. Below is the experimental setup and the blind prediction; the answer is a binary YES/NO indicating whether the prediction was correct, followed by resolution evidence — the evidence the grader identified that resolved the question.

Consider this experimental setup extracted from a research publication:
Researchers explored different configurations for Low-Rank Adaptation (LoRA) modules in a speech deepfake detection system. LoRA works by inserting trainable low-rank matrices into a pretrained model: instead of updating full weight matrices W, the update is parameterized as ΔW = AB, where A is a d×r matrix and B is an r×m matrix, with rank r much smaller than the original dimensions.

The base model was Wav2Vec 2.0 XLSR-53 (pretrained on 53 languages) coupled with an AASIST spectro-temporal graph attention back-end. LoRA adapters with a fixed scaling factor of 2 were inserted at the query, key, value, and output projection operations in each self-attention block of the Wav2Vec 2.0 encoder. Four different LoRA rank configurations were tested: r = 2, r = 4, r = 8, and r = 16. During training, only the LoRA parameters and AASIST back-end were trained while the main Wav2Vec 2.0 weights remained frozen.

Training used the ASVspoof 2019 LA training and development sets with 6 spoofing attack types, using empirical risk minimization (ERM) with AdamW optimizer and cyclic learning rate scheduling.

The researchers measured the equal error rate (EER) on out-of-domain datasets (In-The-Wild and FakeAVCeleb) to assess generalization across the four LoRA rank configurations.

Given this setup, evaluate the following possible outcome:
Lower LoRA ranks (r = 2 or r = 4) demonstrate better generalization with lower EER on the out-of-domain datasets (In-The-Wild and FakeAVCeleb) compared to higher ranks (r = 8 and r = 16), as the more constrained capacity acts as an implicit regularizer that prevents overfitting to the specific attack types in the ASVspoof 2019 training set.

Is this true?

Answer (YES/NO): NO